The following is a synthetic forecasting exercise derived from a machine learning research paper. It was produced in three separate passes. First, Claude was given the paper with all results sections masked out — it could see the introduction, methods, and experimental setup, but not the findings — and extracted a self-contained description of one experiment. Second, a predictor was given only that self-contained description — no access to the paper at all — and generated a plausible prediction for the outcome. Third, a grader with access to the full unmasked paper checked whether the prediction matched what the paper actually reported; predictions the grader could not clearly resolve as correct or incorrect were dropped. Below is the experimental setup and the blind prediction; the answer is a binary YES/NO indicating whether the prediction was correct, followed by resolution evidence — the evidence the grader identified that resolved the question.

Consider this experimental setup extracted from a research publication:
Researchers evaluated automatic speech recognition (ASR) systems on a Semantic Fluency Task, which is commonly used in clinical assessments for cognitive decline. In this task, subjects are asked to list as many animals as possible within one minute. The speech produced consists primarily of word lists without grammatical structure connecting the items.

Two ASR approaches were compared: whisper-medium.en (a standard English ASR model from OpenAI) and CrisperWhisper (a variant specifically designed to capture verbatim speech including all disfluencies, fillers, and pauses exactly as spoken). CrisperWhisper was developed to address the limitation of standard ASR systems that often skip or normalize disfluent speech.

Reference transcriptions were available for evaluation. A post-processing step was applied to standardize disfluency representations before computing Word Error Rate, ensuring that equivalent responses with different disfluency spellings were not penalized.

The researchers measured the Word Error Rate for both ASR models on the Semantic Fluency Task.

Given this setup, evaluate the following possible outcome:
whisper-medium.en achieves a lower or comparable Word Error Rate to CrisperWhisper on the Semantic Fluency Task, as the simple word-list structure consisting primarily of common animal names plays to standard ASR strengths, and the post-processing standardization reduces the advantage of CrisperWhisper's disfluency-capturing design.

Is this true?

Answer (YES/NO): NO